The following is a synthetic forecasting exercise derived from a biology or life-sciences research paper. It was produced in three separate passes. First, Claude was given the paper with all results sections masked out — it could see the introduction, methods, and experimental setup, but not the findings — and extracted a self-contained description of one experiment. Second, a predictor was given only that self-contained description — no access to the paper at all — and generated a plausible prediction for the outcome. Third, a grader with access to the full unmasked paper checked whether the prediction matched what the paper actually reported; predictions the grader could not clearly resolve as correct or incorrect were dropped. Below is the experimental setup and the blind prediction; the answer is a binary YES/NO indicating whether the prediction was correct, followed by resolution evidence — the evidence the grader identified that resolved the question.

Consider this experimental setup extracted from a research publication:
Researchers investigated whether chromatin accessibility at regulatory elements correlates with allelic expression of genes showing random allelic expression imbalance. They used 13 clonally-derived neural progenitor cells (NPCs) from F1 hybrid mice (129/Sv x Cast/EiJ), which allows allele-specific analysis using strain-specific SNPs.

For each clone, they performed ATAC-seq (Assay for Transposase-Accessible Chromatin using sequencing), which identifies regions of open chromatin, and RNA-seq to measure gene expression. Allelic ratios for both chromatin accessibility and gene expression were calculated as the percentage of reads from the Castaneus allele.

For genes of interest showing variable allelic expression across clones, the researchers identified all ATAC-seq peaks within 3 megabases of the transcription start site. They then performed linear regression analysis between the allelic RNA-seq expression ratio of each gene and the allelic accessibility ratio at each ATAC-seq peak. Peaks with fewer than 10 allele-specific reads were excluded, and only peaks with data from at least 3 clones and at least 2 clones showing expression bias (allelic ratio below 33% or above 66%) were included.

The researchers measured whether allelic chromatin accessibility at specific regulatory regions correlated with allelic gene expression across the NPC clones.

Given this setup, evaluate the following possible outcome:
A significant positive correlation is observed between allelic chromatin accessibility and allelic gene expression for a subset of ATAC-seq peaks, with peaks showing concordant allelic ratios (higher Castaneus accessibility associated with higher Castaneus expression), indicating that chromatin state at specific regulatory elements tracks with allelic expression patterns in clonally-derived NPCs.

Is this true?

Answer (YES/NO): YES